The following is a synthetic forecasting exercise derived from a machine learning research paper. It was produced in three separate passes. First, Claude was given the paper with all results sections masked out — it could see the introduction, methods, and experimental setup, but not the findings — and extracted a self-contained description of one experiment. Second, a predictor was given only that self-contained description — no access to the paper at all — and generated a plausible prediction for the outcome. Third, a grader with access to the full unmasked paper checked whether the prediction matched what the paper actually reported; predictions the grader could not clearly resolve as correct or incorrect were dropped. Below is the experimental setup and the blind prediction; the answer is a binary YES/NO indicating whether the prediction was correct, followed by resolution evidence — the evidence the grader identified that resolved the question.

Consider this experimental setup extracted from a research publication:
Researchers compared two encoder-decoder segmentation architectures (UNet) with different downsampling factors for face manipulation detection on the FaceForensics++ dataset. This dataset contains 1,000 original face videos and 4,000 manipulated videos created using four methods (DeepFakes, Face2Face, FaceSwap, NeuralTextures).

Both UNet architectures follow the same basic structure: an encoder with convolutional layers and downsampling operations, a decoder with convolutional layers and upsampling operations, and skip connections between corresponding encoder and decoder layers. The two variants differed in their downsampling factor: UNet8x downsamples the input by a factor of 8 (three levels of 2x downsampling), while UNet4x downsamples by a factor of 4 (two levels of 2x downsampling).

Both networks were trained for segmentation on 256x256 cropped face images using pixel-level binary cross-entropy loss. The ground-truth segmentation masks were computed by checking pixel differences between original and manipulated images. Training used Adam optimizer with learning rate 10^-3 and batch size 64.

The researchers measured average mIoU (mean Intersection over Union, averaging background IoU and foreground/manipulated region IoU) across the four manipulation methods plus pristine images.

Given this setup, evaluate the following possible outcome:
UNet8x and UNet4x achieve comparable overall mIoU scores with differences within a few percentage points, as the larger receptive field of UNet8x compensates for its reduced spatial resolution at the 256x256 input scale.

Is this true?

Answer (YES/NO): YES